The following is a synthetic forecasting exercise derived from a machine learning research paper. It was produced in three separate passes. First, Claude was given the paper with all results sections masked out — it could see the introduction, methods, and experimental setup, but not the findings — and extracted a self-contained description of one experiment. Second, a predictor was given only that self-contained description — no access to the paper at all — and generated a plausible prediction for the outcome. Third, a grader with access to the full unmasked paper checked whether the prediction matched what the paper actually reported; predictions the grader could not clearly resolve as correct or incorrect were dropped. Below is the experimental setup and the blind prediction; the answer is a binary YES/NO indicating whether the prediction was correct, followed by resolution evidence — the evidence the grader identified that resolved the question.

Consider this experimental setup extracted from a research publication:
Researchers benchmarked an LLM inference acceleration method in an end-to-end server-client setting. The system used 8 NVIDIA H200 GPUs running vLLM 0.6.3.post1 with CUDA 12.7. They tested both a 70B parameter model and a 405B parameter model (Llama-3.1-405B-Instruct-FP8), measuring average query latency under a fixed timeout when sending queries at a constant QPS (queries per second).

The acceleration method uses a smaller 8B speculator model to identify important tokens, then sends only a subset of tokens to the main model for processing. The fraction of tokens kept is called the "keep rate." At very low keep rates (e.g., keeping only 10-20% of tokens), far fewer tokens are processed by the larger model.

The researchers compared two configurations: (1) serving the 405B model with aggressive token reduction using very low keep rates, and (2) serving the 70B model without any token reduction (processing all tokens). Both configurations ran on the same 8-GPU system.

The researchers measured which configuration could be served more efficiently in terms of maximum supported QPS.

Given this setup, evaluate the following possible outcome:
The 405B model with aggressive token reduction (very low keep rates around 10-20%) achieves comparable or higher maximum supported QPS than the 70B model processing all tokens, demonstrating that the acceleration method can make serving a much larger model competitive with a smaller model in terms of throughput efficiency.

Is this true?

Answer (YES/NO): YES